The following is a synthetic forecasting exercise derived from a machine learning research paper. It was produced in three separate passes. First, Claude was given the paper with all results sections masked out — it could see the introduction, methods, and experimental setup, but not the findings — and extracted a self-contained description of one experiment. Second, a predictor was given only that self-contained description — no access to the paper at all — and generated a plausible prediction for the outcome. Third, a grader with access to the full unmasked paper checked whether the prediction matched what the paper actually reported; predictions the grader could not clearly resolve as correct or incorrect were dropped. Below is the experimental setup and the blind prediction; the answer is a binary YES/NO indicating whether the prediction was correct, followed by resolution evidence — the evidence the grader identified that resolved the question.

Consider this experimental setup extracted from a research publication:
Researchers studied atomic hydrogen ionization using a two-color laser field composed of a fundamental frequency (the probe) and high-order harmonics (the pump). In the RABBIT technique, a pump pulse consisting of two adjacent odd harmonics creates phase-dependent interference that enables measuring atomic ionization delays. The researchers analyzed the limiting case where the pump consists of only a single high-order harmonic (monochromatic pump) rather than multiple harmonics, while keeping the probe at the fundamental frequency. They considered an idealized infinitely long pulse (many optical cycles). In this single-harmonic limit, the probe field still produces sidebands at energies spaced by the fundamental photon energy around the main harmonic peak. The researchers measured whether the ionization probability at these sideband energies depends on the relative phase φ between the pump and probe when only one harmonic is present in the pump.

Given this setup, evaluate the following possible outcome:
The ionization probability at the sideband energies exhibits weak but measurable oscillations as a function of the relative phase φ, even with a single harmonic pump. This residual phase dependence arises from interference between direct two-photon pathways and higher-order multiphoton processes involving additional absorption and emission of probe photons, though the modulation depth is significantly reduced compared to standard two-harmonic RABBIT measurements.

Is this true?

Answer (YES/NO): NO